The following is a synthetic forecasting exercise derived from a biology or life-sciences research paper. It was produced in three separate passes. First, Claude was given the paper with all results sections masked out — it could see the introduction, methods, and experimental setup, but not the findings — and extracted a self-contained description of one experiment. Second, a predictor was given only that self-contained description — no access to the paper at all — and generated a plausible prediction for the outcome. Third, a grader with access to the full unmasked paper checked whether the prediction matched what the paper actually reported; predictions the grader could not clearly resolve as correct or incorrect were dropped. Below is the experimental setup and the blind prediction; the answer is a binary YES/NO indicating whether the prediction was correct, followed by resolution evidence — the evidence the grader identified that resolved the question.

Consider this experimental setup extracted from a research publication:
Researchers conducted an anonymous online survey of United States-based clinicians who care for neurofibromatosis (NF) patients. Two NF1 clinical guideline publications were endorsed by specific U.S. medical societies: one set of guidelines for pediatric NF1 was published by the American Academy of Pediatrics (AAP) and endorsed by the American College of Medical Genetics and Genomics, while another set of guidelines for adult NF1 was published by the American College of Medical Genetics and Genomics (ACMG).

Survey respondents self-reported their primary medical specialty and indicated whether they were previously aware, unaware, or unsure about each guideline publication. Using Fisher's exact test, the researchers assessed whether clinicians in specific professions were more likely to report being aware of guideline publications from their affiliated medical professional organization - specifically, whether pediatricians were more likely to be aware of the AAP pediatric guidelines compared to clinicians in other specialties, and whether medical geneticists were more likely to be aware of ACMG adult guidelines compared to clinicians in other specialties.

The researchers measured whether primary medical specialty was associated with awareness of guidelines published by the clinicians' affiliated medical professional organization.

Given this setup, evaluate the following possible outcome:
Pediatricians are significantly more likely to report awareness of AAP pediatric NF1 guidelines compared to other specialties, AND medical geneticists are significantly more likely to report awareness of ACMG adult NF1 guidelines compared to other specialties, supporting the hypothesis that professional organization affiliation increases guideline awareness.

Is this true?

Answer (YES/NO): NO